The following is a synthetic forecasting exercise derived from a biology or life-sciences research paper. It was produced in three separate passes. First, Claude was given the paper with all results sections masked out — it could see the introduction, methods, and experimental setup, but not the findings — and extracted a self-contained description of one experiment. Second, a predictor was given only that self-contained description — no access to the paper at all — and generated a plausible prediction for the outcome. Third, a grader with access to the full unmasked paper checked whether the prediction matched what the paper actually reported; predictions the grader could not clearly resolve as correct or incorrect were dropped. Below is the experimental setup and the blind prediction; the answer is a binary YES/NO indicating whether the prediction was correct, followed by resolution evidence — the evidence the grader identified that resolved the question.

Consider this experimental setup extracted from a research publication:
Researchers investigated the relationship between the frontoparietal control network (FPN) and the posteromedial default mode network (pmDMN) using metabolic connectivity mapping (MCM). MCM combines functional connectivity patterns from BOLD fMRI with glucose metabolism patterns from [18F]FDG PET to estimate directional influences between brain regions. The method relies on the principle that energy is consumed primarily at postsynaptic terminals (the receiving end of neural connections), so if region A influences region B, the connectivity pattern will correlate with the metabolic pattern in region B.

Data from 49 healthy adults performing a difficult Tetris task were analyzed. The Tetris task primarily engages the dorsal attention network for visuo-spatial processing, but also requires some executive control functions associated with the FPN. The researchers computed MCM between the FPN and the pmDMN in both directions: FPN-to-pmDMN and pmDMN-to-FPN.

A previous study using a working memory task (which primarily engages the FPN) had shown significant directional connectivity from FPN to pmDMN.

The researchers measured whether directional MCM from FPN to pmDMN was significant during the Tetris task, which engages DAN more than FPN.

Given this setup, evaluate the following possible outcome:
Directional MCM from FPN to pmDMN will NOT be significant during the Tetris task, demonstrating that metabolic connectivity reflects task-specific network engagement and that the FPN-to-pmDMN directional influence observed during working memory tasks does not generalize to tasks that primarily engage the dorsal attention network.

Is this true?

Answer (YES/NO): NO